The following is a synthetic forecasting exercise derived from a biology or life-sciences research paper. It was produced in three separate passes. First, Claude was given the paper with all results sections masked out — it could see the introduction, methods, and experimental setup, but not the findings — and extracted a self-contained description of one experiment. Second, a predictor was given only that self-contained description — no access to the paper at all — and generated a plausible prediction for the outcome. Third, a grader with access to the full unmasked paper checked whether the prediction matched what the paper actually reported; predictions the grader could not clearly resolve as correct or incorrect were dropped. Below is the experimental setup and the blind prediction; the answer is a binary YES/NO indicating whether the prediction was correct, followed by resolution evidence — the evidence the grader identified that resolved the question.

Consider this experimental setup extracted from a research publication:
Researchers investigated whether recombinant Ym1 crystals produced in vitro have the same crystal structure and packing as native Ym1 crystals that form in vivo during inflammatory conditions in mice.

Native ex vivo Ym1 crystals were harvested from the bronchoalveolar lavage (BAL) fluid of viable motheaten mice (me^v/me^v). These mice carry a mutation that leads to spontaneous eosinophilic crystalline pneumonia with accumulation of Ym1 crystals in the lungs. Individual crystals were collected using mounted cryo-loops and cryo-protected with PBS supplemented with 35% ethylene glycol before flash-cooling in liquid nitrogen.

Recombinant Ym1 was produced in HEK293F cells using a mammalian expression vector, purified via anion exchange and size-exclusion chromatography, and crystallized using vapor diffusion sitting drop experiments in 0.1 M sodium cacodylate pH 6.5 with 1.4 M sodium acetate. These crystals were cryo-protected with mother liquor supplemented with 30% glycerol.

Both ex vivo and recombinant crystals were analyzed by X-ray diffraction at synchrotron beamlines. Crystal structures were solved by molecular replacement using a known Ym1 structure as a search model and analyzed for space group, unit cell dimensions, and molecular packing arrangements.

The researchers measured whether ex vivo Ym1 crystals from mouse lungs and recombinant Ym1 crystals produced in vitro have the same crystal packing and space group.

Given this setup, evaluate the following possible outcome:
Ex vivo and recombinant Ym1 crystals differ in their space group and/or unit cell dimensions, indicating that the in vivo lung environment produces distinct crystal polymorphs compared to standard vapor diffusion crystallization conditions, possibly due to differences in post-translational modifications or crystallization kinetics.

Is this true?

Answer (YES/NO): NO